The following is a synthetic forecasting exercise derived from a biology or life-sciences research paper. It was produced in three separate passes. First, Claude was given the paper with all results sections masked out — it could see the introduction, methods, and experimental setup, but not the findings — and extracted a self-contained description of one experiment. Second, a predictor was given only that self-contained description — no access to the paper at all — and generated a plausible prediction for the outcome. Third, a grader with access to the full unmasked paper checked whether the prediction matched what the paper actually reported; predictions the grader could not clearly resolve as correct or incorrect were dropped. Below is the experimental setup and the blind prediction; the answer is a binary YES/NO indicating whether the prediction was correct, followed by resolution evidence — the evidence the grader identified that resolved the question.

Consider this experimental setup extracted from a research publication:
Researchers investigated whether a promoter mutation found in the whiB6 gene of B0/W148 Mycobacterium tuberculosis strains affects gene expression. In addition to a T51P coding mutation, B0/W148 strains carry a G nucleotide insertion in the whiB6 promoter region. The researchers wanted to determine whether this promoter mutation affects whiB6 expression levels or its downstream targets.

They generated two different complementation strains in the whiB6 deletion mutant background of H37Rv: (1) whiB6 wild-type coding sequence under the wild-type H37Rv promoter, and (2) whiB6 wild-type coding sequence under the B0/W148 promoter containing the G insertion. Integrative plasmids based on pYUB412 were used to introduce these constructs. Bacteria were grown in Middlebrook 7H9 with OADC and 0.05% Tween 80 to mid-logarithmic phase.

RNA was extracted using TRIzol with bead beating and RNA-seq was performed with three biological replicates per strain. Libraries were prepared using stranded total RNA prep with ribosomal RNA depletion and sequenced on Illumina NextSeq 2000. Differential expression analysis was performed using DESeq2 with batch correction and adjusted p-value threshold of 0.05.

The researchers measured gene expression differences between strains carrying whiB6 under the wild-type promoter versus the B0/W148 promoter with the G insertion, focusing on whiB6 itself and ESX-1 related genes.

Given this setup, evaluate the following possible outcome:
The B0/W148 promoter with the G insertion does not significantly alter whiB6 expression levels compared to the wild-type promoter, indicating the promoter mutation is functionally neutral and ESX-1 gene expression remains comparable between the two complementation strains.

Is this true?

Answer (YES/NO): NO